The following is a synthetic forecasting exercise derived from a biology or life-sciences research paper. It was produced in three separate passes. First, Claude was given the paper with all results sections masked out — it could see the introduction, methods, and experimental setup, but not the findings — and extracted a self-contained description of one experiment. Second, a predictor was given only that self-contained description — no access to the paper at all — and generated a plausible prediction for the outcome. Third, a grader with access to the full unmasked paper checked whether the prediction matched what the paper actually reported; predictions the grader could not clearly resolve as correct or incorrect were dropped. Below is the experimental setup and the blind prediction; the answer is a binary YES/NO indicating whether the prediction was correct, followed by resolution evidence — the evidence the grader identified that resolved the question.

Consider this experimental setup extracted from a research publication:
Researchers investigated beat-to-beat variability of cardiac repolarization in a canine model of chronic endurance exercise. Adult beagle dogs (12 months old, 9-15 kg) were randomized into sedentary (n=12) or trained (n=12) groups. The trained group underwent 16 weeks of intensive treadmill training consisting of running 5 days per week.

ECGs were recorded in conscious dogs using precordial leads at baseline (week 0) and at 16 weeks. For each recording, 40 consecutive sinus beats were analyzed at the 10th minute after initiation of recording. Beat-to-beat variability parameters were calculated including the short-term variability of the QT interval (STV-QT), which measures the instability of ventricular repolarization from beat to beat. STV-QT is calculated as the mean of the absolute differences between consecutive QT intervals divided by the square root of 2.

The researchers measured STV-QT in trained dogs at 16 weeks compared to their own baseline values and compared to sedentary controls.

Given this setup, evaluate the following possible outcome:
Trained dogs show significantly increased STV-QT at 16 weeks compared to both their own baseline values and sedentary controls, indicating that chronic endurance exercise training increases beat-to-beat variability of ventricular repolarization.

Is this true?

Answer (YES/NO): NO